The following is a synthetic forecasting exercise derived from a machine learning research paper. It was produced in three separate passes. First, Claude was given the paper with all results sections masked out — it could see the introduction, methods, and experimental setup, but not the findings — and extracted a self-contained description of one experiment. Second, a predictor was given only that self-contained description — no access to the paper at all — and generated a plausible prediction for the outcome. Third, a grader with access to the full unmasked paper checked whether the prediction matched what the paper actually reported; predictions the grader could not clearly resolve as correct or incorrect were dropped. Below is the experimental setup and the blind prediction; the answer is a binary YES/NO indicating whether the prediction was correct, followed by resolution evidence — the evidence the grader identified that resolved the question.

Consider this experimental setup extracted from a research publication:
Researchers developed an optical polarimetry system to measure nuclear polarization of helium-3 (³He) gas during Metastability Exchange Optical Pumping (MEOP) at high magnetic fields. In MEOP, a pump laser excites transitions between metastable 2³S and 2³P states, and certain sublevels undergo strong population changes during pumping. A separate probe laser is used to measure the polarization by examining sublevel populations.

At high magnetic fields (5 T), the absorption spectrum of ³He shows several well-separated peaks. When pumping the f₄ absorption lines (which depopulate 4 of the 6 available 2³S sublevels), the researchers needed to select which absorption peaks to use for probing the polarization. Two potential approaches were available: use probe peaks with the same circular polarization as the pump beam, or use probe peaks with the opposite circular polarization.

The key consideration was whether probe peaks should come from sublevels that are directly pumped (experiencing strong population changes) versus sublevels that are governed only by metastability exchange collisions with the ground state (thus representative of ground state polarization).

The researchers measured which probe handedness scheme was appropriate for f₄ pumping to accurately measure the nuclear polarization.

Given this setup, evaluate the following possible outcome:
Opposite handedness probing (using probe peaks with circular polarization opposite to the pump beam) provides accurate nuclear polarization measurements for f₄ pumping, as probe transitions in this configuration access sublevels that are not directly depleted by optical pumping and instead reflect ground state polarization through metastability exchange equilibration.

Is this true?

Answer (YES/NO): NO